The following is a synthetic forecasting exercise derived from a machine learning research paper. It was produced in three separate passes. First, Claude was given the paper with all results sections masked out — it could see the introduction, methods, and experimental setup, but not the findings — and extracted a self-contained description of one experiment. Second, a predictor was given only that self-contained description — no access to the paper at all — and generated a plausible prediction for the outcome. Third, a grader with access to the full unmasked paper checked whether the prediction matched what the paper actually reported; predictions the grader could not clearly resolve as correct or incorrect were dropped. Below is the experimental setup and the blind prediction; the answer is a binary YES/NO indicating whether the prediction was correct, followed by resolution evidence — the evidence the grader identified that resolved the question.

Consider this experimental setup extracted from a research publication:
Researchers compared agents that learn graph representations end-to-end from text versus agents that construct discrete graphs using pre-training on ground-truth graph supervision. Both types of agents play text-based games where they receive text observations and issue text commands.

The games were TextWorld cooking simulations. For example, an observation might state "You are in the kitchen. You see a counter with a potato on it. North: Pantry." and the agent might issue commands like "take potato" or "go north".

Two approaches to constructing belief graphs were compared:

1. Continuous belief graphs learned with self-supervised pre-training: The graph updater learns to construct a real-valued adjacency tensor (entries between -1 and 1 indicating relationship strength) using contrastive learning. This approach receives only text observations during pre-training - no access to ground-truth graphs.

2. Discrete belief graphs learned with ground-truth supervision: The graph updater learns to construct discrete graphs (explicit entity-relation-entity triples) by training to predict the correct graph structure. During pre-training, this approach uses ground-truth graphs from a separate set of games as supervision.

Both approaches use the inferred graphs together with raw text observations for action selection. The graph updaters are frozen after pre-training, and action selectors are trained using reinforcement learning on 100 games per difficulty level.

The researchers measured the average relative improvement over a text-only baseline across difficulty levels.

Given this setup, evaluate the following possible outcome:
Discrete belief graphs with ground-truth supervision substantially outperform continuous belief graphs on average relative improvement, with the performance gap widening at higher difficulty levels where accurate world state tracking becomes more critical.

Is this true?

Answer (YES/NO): NO